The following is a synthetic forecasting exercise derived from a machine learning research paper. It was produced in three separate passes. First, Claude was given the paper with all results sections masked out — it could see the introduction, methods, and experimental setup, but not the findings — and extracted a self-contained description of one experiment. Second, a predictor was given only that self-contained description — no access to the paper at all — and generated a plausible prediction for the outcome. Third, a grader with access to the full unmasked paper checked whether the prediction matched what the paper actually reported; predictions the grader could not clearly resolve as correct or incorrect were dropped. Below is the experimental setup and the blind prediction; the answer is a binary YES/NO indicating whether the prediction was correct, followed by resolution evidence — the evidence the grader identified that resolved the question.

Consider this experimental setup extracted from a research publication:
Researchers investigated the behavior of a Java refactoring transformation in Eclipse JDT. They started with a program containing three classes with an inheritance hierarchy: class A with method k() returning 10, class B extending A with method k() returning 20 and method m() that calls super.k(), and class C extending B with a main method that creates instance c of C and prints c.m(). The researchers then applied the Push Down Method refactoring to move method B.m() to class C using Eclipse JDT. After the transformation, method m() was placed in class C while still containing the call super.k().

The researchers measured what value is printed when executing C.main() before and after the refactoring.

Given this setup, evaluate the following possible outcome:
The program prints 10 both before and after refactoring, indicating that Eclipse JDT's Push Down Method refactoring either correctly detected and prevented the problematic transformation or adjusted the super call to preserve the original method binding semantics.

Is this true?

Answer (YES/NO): NO